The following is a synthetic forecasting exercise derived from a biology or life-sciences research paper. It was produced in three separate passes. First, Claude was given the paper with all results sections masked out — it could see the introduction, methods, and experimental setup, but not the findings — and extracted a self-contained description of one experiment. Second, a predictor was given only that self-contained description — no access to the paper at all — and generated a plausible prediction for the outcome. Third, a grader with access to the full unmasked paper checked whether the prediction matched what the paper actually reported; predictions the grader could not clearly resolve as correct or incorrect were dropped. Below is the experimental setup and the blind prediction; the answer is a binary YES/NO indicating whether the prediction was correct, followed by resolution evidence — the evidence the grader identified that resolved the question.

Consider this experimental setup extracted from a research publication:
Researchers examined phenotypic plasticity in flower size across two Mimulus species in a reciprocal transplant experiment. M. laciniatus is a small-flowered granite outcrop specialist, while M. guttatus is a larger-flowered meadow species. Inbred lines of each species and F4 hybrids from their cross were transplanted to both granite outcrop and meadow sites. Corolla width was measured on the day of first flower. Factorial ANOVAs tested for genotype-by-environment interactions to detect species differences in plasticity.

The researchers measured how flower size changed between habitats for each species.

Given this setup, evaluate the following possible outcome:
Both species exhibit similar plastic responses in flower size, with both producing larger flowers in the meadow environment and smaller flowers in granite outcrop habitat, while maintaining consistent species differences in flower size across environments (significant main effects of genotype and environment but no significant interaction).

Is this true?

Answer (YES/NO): NO